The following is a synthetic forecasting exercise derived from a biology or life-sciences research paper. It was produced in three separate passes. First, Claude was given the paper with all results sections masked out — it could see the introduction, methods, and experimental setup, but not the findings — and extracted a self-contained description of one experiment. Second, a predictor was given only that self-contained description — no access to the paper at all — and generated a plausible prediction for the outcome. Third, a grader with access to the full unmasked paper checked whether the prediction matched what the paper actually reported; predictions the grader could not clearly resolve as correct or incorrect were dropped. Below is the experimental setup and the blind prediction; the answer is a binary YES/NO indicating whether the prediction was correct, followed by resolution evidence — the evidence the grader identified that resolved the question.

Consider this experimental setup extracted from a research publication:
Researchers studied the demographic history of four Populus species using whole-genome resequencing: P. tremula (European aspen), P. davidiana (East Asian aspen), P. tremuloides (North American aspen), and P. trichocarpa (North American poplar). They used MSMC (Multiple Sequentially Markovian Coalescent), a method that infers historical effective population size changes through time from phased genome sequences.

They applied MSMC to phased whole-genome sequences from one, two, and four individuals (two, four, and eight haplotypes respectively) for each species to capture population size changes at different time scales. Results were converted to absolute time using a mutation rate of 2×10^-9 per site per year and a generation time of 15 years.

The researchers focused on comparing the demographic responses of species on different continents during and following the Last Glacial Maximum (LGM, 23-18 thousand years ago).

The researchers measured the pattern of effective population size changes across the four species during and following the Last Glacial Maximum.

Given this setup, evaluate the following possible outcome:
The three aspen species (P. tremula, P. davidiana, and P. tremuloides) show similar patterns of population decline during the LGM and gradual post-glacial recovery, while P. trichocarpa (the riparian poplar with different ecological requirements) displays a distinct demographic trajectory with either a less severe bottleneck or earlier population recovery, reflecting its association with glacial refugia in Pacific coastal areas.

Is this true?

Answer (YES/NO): NO